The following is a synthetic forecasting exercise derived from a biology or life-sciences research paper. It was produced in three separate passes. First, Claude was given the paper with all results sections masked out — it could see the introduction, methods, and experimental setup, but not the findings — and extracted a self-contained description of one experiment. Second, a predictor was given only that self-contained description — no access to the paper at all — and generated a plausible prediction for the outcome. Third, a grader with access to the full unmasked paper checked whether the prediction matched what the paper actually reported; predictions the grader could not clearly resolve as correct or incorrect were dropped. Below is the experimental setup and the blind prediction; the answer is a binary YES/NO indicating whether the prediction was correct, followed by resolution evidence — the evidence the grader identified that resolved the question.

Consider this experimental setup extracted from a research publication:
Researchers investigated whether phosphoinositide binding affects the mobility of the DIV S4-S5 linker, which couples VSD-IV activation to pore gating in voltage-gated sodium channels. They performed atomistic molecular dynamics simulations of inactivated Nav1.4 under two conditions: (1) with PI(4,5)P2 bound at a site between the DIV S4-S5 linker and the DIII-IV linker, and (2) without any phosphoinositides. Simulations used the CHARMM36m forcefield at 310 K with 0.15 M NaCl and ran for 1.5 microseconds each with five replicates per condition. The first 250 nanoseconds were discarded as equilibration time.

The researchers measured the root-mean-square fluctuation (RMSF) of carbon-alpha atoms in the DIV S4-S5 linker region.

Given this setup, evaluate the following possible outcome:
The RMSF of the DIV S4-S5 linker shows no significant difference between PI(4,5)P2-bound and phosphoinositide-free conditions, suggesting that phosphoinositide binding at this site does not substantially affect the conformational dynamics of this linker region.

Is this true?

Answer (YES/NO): NO